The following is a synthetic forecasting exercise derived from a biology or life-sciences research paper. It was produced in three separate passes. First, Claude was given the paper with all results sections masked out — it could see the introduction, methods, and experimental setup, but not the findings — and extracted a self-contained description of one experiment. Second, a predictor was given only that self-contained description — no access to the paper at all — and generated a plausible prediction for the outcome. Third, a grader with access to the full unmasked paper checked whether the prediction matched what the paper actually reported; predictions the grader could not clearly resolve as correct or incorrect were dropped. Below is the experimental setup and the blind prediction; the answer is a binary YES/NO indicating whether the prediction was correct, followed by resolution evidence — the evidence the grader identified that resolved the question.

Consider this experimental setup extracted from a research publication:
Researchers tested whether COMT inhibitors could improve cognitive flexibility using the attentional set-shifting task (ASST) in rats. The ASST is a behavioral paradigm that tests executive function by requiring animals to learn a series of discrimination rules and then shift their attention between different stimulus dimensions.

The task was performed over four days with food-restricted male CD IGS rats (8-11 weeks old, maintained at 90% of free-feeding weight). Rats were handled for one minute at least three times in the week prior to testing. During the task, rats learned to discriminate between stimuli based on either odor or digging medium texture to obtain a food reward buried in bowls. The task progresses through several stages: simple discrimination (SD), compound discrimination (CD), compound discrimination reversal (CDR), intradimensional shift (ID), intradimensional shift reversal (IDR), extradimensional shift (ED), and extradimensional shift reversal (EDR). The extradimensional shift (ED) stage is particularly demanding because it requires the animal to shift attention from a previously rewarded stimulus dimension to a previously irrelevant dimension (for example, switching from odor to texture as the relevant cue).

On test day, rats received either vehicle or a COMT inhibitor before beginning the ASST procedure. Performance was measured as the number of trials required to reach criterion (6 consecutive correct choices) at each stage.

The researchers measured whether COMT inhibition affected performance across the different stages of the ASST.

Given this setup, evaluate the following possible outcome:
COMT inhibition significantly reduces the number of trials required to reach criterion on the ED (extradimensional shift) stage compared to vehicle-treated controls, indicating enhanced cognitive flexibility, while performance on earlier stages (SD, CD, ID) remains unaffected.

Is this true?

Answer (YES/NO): YES